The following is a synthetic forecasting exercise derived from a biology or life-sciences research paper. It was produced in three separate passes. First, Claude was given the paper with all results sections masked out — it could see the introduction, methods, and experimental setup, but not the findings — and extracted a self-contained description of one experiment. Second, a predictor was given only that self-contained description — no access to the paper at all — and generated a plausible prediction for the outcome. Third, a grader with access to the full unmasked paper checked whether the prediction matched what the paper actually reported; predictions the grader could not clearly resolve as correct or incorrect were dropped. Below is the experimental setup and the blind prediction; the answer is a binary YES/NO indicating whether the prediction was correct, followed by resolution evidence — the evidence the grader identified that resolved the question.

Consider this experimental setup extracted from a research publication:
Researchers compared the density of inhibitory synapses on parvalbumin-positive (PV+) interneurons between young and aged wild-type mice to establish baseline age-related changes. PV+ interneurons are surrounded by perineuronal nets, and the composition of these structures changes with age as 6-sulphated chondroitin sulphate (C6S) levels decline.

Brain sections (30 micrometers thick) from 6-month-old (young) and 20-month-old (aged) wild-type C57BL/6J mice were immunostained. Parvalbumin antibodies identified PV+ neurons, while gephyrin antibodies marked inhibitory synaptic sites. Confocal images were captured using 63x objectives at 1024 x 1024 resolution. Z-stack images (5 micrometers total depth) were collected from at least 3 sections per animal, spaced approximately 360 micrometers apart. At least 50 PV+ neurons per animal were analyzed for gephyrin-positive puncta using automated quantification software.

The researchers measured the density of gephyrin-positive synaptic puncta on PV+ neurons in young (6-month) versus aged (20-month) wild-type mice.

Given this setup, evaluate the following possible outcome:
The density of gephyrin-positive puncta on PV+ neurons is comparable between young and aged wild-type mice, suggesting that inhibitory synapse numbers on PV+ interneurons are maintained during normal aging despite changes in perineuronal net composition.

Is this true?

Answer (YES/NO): NO